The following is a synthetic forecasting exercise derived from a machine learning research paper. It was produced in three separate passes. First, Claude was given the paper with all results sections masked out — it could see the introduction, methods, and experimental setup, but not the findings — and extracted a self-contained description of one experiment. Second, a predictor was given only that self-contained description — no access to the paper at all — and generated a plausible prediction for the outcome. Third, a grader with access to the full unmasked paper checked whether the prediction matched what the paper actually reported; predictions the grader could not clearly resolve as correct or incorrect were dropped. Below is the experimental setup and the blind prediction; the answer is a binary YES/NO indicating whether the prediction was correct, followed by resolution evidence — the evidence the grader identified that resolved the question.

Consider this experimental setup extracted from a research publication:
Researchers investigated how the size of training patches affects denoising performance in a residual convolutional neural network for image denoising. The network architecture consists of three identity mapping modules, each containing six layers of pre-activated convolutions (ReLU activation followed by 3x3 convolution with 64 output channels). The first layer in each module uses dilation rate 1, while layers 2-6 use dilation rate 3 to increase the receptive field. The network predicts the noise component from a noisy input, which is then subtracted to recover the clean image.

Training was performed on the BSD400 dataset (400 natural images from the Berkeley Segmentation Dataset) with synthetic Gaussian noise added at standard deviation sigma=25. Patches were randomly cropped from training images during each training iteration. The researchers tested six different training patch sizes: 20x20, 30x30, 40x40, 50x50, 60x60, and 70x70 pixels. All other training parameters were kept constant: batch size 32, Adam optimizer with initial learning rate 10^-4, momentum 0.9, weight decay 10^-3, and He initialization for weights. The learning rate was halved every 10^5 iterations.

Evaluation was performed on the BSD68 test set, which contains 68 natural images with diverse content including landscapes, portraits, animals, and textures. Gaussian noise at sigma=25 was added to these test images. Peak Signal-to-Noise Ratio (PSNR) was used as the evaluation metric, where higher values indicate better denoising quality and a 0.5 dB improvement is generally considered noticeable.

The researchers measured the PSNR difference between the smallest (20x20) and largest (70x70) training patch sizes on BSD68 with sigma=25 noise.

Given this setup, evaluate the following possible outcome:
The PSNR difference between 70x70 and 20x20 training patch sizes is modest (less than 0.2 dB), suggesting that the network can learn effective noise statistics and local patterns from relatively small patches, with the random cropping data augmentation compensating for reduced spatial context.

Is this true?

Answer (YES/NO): NO